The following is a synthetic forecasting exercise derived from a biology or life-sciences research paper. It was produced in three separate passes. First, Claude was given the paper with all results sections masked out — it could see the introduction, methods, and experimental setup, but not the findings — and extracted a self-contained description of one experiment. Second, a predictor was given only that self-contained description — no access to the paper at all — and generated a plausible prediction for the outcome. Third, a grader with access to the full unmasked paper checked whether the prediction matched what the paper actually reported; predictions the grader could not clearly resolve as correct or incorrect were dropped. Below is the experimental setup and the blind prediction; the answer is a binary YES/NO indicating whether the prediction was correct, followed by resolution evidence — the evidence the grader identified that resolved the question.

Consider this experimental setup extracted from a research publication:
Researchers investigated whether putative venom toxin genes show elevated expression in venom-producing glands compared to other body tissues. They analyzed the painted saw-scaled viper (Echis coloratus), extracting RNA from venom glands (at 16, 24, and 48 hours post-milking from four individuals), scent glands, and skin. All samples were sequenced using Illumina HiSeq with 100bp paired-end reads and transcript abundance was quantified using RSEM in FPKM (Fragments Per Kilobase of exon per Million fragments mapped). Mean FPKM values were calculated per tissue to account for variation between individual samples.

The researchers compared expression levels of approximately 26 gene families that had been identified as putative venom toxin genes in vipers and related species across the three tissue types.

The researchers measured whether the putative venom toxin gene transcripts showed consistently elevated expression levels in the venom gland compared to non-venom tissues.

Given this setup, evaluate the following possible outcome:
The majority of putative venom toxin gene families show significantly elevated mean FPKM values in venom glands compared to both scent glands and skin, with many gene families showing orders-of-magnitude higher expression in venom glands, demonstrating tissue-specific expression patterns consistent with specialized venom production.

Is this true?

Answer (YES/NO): NO